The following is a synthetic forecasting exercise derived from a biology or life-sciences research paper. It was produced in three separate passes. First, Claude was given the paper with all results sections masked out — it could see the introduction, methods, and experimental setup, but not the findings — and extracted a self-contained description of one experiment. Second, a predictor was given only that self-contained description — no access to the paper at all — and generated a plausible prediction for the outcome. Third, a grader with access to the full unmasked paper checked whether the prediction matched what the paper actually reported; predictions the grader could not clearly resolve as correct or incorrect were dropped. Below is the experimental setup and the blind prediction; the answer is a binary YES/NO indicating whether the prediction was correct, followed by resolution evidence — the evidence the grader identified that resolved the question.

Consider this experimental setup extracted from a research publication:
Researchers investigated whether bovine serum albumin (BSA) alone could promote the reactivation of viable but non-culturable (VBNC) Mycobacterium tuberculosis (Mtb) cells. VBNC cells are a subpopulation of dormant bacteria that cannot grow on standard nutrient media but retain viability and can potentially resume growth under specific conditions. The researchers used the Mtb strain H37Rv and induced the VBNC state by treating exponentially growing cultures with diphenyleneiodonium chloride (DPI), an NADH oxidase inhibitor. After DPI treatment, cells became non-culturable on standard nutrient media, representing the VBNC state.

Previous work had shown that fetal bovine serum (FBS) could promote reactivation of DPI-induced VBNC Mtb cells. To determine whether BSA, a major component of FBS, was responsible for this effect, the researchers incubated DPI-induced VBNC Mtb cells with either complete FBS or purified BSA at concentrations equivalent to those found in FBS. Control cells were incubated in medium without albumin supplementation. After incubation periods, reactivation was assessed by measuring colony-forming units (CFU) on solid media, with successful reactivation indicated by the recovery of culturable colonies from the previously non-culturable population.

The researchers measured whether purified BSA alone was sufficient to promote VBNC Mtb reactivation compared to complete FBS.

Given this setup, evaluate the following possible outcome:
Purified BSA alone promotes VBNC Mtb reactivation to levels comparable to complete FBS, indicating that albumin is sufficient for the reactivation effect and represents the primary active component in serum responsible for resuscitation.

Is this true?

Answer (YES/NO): YES